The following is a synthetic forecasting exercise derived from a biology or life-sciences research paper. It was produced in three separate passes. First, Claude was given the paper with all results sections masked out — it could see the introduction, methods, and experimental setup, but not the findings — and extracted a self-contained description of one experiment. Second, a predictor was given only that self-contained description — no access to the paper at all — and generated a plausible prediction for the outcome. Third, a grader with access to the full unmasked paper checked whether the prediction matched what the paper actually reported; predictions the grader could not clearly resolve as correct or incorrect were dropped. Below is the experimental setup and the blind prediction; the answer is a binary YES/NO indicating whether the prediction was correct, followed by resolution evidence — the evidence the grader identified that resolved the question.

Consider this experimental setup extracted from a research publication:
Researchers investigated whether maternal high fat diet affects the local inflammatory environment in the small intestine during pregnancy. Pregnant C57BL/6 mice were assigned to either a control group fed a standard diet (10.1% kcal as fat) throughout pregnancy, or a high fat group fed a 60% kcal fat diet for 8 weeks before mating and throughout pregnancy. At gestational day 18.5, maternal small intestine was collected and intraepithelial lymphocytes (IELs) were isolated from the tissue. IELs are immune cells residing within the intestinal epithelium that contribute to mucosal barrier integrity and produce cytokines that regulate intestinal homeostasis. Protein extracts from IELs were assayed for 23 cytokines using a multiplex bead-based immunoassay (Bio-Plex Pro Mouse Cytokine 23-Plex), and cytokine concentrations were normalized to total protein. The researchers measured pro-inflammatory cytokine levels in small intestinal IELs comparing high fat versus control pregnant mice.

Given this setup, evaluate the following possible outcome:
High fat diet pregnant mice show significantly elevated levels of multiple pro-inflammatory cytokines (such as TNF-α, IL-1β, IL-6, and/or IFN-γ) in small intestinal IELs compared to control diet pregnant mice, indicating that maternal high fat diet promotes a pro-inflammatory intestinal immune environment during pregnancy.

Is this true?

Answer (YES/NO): YES